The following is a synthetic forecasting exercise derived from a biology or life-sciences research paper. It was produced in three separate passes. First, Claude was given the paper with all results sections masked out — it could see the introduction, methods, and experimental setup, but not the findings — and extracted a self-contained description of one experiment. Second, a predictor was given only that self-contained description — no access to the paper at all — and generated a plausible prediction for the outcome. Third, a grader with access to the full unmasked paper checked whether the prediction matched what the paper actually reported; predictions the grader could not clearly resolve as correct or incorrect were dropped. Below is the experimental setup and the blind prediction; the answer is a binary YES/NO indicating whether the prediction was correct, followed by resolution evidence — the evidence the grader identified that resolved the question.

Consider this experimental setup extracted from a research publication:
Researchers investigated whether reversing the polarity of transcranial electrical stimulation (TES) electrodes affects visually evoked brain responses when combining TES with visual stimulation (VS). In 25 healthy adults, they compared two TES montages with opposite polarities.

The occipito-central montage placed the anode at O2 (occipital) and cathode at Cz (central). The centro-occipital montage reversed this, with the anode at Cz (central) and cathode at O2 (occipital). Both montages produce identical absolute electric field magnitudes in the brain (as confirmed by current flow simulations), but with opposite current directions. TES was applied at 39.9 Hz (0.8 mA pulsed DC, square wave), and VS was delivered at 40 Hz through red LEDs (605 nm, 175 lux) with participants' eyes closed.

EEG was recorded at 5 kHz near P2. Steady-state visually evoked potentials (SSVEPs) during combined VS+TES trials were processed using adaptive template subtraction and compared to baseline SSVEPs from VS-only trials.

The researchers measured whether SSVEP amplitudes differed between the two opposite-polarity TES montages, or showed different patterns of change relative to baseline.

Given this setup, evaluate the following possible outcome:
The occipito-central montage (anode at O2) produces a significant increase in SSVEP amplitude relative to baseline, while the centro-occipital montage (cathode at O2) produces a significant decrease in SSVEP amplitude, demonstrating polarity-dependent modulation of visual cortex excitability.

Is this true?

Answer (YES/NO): NO